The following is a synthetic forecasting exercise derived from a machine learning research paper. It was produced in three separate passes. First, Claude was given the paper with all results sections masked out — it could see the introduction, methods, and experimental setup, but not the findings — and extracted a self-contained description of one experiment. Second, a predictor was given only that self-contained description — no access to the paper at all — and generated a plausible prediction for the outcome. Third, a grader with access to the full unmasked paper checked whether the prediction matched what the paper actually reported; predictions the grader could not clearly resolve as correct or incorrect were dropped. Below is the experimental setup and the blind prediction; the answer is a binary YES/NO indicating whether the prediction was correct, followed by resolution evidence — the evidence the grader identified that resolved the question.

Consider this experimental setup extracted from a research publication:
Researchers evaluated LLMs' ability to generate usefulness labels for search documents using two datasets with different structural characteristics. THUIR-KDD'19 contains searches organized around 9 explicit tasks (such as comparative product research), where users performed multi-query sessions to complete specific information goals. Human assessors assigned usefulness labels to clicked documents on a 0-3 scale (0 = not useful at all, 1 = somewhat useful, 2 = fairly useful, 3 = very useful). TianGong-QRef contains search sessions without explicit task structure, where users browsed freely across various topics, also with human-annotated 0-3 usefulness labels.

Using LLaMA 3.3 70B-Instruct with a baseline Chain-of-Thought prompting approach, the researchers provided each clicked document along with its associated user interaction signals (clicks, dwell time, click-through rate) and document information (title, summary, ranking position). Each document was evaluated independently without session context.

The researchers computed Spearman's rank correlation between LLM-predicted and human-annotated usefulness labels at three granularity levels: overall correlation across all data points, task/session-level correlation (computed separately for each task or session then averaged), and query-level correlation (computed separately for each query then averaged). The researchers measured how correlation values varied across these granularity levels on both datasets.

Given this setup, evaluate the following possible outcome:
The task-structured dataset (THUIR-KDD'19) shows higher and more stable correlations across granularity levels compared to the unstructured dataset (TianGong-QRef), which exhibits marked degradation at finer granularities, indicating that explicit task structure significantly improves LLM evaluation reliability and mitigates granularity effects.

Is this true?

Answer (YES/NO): NO